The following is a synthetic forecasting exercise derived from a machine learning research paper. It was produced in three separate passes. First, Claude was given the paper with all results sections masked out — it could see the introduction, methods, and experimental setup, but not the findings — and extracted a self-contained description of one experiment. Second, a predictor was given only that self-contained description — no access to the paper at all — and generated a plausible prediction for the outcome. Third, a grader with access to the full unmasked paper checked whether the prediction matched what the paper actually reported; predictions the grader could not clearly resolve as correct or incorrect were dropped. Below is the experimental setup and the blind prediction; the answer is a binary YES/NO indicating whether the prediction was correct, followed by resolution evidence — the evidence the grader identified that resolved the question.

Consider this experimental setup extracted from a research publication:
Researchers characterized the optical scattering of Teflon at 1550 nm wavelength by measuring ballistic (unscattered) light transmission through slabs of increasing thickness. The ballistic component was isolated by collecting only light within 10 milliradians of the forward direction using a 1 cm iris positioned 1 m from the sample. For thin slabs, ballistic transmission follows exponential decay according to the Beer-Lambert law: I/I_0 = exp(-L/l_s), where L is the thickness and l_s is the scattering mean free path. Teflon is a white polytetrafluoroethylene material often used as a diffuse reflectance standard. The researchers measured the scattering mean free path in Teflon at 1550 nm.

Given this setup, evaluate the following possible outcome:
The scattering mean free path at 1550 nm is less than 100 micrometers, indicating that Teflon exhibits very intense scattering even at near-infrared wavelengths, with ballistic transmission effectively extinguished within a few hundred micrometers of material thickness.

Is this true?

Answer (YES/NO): NO